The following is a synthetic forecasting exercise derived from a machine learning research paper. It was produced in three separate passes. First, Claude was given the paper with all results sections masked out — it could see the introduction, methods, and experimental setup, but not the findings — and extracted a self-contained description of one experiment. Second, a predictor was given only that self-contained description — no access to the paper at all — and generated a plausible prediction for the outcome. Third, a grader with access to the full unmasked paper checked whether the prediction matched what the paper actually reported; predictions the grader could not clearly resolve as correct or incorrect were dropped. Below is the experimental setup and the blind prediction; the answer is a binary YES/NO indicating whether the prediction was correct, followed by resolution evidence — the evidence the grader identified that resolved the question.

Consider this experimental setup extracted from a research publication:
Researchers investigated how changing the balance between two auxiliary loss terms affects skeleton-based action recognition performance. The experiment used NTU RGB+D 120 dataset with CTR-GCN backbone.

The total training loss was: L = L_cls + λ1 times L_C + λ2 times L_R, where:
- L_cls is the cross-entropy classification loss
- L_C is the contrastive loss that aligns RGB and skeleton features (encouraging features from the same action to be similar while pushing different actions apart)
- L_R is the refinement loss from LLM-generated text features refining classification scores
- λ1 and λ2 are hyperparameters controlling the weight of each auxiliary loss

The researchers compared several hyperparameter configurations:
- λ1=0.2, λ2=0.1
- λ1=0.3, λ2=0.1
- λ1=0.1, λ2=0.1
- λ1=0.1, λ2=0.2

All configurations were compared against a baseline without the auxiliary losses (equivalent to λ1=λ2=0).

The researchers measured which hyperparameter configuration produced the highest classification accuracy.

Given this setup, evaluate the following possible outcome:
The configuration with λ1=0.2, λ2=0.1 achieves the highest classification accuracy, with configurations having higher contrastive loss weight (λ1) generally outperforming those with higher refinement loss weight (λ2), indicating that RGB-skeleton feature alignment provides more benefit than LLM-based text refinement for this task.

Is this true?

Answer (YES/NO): NO